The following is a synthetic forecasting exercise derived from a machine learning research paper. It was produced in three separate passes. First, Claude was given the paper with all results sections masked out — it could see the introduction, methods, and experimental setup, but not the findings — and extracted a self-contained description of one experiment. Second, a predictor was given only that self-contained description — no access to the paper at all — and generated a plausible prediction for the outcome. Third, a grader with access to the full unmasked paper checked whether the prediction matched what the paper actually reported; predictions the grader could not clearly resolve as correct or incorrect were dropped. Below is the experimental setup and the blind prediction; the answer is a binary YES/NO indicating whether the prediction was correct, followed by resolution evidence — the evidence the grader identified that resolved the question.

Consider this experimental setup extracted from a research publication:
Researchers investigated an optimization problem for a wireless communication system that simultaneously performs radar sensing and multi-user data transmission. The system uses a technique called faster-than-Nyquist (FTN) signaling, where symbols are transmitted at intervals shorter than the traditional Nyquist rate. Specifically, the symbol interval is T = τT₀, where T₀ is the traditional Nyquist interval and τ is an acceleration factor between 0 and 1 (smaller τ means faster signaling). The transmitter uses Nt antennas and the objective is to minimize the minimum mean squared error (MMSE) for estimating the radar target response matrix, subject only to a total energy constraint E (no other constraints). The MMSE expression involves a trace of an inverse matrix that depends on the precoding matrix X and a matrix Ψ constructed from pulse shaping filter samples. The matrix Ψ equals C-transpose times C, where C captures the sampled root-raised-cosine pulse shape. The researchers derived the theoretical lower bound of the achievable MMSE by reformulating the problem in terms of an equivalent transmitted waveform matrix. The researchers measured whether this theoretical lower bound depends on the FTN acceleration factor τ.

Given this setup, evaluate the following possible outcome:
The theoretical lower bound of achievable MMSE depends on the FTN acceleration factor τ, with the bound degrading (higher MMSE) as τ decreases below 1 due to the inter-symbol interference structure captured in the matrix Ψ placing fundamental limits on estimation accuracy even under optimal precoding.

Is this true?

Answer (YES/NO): NO